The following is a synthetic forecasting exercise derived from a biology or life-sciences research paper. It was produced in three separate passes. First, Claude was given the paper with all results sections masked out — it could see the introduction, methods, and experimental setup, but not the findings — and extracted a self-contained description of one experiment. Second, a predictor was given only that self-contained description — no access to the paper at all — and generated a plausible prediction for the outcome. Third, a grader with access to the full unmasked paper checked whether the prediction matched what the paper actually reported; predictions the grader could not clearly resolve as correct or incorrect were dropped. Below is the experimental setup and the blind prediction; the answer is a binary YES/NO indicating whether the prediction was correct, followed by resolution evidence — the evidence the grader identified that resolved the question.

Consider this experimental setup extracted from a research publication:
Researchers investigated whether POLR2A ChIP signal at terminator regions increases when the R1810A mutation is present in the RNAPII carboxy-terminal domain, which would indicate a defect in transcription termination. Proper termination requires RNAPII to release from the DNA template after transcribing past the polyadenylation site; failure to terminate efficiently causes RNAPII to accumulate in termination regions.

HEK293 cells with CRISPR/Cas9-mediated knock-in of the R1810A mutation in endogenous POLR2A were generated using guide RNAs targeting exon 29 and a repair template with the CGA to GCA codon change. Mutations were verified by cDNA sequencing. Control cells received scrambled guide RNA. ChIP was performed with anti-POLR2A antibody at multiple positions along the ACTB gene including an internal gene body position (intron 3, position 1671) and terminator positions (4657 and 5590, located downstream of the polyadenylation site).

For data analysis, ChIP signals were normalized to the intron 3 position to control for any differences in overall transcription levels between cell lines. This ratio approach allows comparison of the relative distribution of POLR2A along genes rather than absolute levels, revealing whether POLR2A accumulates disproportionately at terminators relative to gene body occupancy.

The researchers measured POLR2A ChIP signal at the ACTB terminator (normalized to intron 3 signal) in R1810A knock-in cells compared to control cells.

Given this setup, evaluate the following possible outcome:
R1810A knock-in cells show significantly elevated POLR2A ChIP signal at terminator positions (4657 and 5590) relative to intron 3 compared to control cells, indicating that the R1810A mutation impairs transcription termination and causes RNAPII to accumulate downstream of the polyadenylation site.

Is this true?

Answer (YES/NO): YES